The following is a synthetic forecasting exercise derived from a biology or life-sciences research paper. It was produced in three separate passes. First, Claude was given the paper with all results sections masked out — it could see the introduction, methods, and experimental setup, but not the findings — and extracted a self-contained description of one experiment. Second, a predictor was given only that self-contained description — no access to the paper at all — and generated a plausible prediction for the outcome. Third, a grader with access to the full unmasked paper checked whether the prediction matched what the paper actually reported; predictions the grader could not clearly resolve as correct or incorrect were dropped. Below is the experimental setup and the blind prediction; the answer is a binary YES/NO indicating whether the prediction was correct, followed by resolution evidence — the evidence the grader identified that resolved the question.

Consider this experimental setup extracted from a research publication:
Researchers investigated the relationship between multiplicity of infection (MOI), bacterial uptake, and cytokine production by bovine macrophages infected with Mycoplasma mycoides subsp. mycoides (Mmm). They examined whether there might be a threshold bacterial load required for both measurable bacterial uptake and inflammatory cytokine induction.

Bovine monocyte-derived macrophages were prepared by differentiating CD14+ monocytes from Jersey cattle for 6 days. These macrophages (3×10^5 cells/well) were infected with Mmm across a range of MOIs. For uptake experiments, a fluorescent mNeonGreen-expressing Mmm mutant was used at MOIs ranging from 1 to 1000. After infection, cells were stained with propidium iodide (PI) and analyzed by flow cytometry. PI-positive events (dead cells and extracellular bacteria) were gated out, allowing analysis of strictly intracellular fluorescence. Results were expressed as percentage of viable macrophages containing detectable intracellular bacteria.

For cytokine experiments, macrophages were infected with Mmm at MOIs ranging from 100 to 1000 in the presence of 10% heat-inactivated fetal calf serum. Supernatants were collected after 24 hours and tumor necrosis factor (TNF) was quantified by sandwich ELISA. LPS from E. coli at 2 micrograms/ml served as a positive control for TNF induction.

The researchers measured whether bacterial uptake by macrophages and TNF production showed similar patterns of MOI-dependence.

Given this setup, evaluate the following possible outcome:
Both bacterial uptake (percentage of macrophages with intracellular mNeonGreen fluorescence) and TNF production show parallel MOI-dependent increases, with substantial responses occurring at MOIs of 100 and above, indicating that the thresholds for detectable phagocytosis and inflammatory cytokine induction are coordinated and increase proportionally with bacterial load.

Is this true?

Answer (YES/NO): NO